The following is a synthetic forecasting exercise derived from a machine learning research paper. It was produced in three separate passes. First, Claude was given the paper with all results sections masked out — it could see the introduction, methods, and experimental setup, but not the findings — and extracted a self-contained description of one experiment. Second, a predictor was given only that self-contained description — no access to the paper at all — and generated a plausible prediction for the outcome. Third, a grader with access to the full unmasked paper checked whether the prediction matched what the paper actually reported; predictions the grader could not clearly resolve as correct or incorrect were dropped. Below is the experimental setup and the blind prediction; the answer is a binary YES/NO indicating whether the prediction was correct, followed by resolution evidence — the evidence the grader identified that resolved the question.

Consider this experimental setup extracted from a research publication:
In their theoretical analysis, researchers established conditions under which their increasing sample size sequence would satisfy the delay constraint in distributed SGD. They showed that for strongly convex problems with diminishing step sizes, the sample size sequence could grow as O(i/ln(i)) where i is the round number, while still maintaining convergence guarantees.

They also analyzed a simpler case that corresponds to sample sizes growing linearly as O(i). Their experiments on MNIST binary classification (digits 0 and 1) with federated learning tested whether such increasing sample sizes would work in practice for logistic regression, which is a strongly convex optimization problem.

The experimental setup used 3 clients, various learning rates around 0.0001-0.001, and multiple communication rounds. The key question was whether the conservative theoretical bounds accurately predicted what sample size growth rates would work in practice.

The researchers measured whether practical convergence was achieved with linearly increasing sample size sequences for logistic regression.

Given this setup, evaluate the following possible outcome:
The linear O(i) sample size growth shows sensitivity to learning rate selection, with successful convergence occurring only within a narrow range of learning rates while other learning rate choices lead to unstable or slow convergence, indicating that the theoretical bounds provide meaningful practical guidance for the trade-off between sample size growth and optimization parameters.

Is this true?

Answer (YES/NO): NO